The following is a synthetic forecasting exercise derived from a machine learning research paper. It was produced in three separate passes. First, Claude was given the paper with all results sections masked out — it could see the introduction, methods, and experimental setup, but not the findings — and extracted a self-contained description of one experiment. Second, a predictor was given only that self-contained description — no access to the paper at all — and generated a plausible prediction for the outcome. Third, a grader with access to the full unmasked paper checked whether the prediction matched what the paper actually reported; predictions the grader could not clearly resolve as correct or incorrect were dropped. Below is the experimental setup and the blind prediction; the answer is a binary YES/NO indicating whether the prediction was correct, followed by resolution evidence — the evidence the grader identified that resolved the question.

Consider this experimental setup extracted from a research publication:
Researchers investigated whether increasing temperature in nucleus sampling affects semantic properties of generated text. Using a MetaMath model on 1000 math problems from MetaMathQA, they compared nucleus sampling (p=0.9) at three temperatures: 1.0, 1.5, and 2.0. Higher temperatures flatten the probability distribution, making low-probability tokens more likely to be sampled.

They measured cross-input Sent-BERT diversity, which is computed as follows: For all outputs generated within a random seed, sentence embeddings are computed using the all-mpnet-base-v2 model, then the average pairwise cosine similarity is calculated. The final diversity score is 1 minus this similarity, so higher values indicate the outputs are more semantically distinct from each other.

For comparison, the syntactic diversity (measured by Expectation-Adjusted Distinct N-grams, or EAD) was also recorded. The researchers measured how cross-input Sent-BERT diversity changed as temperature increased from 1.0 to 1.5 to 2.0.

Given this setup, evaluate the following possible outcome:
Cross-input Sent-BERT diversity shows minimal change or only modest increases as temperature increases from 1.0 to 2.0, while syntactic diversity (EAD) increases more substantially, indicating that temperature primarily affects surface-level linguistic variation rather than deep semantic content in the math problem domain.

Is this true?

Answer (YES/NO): NO